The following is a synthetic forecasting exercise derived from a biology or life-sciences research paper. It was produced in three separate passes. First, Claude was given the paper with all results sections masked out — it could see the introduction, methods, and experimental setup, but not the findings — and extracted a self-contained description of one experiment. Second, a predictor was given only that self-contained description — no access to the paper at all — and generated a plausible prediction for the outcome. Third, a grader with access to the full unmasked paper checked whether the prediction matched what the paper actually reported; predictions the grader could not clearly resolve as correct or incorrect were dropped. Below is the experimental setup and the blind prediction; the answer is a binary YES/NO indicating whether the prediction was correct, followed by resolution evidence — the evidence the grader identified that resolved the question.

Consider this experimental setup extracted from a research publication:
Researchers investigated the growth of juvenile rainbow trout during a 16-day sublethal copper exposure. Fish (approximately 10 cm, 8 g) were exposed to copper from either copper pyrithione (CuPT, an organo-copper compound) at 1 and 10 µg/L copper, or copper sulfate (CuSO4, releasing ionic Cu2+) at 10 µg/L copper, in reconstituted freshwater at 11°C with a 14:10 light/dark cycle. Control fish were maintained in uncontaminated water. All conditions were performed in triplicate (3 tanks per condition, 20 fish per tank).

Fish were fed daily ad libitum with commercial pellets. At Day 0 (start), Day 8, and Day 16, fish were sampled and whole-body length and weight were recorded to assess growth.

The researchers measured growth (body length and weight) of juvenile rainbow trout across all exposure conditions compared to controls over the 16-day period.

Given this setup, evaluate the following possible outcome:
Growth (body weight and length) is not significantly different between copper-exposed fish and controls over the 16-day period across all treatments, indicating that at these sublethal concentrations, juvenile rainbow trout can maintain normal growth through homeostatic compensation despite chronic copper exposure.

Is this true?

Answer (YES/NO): YES